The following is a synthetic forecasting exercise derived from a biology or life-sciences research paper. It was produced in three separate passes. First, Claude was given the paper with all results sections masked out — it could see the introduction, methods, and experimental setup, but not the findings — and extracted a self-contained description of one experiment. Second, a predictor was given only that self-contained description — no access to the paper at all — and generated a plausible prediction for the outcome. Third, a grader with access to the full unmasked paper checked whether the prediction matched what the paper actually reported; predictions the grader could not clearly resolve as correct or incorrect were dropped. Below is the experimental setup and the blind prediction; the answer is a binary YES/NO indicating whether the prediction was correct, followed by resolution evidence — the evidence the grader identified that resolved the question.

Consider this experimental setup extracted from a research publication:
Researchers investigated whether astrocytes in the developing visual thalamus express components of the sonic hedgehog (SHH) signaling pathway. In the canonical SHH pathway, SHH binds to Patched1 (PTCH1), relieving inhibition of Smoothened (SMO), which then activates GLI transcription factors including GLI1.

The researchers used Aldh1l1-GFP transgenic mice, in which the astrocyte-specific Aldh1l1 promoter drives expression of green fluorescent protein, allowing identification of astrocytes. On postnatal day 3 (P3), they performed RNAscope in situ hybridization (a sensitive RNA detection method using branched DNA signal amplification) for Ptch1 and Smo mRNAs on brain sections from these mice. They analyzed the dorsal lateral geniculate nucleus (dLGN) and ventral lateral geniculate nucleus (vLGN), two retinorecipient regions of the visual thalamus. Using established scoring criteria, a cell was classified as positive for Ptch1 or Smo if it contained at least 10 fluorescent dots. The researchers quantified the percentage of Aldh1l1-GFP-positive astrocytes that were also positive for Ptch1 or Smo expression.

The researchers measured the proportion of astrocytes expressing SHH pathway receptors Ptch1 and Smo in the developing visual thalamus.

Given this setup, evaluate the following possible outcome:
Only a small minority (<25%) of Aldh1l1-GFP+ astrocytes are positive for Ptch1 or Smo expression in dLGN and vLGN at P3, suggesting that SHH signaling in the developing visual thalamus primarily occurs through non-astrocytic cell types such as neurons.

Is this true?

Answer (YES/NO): NO